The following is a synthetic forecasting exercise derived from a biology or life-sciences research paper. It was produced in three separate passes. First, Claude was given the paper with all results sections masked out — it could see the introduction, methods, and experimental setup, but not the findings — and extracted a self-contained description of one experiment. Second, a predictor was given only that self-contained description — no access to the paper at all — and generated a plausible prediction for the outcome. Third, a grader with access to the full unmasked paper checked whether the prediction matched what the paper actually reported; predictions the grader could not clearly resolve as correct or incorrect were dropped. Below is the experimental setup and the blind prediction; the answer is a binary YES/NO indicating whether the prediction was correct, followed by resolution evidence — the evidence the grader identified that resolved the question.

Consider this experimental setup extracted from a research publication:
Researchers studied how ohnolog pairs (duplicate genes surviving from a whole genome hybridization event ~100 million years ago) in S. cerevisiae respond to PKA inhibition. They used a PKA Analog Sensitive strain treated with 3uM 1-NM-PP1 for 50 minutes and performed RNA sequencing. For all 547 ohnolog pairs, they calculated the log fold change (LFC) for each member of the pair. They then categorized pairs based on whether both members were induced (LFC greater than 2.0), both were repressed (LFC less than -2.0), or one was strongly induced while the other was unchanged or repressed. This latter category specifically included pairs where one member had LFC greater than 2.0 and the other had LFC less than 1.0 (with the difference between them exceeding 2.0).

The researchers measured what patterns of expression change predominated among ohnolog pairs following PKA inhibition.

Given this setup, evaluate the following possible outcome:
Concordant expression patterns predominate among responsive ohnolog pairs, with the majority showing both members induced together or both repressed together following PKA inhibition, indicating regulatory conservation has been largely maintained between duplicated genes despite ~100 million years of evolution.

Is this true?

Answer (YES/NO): NO